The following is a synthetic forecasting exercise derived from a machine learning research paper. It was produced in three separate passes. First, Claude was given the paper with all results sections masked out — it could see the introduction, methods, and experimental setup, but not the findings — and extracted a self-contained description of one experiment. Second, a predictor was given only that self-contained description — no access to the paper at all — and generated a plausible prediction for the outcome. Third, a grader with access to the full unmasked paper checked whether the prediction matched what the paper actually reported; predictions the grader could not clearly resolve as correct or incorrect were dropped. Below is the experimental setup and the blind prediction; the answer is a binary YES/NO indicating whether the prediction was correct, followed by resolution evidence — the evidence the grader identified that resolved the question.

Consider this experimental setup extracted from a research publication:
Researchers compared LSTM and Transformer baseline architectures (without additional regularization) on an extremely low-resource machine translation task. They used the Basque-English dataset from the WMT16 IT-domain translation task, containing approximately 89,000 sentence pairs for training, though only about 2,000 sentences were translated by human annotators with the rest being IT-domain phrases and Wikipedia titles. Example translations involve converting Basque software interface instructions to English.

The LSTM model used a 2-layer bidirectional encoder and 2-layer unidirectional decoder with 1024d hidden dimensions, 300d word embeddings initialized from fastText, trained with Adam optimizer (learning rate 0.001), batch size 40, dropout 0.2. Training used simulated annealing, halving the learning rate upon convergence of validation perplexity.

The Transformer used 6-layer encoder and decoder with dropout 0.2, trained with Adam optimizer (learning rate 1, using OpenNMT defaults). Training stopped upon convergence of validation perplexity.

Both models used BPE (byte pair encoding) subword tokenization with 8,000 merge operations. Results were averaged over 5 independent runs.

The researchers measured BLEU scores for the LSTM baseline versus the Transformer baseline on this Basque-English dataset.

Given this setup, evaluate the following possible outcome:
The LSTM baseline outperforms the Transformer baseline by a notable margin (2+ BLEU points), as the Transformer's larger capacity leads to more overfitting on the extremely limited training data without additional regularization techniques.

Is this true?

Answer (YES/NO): YES